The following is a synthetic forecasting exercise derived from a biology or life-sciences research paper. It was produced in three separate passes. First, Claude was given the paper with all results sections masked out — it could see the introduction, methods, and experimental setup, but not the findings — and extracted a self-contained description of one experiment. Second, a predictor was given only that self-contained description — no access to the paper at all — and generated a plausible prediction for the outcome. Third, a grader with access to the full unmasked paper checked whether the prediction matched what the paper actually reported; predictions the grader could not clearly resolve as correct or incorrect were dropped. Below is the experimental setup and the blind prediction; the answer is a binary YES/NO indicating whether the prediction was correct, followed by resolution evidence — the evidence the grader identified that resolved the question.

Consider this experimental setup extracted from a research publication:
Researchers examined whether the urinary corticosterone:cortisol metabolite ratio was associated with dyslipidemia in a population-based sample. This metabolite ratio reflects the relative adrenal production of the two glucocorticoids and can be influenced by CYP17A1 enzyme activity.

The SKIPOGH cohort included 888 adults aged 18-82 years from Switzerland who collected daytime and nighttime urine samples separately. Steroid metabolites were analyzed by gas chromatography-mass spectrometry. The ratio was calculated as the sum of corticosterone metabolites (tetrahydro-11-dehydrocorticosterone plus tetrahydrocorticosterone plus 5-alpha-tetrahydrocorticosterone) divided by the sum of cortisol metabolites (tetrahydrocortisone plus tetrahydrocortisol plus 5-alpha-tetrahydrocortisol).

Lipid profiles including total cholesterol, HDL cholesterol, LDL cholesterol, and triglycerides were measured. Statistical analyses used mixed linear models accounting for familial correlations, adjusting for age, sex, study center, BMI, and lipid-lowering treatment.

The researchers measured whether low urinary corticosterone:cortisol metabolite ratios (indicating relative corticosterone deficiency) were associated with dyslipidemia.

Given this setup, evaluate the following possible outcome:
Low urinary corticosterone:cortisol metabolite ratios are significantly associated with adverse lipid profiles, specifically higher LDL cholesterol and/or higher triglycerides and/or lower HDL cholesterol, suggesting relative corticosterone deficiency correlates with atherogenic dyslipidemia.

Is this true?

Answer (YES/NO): YES